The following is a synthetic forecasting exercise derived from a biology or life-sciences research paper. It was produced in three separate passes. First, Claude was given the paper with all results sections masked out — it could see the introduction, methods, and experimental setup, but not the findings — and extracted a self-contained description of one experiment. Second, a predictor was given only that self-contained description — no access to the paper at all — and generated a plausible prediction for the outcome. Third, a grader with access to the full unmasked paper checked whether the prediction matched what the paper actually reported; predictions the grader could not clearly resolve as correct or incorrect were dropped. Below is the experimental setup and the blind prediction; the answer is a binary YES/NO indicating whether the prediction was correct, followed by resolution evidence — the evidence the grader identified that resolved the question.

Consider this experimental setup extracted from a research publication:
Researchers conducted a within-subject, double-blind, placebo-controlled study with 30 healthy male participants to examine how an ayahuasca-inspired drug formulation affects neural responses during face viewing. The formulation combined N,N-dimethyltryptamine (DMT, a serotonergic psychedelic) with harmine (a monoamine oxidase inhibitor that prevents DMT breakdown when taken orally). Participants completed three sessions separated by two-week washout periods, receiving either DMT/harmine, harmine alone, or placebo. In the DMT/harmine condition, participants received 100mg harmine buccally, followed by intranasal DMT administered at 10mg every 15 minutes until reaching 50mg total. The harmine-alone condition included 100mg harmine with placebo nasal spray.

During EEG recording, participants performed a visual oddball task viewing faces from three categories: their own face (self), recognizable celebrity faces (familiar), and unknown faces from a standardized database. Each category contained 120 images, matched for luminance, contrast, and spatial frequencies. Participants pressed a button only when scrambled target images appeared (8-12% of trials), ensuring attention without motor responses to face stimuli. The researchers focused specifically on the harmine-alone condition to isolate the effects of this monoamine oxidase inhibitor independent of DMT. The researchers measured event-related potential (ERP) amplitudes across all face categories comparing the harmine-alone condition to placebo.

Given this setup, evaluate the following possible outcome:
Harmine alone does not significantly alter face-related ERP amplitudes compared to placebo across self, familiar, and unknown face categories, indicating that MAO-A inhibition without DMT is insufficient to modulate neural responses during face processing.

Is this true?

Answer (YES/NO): NO